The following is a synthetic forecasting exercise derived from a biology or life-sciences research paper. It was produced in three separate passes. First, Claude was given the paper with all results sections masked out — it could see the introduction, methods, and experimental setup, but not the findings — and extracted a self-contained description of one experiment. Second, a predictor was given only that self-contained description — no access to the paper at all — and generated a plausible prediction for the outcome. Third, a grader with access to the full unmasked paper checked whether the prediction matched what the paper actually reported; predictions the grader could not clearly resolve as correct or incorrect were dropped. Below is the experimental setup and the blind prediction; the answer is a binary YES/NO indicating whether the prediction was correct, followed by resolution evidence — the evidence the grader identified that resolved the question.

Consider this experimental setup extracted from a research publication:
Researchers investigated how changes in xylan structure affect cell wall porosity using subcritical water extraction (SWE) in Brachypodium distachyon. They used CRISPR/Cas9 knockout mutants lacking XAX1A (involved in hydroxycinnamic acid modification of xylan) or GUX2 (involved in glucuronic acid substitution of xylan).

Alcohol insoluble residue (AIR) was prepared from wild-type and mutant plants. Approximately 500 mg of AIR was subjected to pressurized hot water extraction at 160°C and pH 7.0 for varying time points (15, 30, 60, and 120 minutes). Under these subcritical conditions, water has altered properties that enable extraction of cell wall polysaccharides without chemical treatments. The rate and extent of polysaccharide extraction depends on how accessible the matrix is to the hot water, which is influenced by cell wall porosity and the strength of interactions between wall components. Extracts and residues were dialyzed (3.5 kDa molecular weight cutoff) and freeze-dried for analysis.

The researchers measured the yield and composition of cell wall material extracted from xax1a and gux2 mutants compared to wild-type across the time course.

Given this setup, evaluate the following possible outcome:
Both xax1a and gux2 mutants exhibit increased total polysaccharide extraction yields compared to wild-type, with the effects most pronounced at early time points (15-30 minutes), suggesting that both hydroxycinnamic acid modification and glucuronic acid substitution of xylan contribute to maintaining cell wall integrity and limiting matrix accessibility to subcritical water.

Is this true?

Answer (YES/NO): NO